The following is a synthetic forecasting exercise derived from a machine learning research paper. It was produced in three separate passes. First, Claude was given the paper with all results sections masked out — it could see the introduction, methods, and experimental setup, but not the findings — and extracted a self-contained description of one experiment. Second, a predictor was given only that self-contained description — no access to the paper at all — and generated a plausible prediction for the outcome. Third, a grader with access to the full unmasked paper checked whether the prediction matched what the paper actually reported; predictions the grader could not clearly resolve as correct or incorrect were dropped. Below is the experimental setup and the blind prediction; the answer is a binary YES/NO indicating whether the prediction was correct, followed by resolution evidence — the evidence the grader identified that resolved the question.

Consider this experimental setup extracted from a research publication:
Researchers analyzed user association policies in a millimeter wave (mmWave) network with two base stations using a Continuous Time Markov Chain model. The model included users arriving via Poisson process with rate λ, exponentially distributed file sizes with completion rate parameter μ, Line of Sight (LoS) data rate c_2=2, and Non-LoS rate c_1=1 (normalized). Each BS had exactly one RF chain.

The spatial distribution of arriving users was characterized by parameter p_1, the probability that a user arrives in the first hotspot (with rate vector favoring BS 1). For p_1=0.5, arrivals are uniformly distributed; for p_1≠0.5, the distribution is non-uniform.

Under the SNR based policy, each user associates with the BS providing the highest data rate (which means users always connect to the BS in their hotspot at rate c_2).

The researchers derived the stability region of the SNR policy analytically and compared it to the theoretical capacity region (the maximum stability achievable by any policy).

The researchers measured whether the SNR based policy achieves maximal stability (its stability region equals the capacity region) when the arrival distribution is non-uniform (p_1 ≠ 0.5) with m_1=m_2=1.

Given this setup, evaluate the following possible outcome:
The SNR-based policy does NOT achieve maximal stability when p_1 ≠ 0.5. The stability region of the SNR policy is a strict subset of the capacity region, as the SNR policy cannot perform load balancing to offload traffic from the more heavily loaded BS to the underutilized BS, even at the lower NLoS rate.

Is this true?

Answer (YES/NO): YES